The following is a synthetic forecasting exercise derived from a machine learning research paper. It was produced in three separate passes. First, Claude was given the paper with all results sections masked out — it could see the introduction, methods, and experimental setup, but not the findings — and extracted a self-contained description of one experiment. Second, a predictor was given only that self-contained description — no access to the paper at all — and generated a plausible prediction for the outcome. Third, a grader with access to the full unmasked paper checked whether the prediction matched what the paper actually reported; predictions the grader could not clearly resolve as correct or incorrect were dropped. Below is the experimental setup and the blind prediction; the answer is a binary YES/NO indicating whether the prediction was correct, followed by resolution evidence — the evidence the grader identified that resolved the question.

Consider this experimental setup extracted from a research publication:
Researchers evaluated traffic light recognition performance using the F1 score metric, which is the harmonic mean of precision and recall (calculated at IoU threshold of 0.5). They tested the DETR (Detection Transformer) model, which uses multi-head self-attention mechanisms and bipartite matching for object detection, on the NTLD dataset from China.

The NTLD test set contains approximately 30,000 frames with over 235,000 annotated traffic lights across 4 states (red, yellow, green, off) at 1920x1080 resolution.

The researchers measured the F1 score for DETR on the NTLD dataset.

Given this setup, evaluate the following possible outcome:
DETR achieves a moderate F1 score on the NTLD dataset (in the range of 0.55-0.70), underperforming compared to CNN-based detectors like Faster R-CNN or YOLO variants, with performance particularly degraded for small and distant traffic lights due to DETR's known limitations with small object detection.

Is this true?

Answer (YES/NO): NO